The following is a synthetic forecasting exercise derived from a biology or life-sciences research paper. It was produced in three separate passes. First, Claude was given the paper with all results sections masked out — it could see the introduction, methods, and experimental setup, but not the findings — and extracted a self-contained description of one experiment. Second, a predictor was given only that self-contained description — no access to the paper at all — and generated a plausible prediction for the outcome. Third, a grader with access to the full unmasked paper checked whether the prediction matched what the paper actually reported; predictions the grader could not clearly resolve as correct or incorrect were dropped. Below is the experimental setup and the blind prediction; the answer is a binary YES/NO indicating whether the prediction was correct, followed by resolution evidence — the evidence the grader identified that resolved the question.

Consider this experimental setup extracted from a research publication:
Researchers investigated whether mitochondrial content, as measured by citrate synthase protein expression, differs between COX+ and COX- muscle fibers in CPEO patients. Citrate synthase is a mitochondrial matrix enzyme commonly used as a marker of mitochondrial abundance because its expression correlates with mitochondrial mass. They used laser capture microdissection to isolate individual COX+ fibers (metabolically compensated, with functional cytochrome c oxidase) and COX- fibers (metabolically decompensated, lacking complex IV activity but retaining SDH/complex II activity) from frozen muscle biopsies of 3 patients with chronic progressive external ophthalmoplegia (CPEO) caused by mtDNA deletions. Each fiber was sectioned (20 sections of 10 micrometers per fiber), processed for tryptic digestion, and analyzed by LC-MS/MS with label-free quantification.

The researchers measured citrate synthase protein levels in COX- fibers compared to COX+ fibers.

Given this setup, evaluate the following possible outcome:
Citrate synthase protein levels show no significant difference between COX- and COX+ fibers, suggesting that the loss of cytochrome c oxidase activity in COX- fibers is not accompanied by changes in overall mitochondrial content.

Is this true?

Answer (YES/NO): NO